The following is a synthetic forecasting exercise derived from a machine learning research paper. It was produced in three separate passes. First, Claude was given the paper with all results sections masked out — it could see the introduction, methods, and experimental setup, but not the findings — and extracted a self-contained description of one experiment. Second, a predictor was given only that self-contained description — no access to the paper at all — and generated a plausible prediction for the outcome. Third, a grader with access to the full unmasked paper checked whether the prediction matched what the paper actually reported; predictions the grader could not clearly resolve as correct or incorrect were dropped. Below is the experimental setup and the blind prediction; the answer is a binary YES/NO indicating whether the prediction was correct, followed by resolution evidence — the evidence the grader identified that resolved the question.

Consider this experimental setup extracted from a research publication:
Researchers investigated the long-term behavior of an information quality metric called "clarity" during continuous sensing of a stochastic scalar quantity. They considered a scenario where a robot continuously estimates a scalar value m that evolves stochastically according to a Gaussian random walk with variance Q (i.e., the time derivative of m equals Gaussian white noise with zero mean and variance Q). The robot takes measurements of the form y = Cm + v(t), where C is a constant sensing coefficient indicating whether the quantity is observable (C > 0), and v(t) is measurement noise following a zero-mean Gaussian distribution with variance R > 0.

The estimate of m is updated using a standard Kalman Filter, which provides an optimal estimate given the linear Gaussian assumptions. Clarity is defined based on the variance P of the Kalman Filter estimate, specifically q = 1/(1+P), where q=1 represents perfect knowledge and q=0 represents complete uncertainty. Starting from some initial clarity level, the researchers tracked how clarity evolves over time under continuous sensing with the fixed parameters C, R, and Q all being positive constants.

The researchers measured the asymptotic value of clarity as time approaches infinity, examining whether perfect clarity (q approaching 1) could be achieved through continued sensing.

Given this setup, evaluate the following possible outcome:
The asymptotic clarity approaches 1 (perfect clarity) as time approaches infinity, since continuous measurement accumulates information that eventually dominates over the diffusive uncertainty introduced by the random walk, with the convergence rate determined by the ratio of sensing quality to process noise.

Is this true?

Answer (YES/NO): NO